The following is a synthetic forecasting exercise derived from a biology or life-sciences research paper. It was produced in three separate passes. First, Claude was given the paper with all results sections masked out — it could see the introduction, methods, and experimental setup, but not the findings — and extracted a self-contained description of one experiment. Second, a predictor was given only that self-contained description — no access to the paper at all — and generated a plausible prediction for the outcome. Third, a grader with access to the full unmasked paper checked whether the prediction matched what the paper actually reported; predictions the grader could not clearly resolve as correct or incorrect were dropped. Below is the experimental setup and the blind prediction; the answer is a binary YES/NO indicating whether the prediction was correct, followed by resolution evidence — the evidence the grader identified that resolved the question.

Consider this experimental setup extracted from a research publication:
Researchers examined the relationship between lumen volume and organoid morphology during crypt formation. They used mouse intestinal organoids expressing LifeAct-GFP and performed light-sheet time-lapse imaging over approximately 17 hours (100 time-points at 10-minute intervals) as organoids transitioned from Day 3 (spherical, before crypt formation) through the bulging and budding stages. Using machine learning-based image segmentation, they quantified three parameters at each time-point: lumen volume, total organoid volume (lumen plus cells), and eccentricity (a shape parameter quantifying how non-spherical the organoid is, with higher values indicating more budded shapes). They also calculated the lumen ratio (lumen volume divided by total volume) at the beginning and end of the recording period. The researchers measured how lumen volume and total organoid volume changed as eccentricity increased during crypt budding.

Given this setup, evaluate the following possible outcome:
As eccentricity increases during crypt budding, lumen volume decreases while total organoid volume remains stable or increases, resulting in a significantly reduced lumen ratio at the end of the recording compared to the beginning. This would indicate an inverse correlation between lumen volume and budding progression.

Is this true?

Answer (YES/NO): YES